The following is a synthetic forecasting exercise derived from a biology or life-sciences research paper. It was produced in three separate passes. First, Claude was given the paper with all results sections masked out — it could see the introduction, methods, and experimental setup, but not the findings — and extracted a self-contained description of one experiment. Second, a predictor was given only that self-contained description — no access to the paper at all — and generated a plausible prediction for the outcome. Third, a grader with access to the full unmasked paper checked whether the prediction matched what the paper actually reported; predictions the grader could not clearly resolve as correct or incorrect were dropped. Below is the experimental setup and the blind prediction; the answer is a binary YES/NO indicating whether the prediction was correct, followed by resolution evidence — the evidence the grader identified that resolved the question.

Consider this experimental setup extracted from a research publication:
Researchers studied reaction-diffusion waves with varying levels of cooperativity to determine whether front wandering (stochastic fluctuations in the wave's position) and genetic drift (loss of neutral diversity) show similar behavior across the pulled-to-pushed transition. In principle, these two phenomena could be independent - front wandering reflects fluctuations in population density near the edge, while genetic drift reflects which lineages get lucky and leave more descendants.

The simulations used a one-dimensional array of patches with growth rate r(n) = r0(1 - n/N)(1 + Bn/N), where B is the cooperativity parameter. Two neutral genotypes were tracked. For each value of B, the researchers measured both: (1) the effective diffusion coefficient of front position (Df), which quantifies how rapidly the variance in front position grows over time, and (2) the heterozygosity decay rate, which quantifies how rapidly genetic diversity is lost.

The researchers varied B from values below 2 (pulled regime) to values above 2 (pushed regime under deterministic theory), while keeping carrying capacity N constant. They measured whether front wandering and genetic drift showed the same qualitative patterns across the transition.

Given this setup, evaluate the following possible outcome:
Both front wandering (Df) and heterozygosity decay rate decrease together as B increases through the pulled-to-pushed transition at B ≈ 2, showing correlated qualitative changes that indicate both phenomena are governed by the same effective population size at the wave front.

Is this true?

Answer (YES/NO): YES